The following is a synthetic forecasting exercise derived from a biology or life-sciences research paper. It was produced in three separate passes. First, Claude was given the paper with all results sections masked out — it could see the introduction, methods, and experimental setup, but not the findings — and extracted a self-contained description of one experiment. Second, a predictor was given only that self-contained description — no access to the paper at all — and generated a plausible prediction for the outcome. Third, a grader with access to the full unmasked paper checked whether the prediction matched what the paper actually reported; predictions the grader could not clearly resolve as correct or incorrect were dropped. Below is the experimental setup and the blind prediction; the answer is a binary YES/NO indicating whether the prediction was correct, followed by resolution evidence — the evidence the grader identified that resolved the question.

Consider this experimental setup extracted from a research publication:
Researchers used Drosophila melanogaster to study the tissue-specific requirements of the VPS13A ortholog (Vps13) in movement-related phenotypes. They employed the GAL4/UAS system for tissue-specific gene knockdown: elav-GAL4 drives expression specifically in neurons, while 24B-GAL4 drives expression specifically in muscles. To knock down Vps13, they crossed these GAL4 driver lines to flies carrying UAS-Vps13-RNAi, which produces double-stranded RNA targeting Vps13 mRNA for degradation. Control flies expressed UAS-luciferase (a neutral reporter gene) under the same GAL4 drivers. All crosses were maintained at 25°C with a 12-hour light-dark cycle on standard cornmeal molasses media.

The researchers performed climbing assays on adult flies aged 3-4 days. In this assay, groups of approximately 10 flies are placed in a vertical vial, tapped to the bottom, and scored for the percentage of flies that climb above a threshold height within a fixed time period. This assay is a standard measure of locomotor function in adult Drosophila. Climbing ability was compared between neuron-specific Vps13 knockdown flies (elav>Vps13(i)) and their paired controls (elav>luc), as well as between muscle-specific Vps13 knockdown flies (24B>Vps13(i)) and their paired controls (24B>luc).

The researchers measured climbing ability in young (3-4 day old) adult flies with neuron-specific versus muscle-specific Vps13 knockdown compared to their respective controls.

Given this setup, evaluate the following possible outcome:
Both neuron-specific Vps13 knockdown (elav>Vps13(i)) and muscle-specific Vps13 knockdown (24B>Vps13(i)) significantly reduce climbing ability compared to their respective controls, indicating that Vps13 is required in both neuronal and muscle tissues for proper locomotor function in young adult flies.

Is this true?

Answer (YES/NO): NO